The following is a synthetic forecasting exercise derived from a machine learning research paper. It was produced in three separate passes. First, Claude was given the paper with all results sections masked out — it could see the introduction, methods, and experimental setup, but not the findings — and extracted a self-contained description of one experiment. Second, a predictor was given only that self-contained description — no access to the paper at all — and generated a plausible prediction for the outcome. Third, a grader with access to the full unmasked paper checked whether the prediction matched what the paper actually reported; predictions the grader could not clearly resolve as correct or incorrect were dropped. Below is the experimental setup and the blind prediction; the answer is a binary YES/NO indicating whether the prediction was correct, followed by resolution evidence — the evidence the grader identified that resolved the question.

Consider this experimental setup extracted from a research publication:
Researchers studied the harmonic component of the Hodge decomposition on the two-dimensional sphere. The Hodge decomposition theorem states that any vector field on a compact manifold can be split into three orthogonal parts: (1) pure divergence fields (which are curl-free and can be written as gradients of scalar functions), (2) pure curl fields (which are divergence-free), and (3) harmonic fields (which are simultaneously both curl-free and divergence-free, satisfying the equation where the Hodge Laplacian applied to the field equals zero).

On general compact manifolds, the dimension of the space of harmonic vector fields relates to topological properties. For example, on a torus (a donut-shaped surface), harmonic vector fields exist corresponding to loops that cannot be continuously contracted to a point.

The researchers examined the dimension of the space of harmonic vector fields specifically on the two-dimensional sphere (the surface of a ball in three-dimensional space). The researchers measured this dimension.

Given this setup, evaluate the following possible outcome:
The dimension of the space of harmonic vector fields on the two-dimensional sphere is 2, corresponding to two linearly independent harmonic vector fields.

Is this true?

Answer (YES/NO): NO